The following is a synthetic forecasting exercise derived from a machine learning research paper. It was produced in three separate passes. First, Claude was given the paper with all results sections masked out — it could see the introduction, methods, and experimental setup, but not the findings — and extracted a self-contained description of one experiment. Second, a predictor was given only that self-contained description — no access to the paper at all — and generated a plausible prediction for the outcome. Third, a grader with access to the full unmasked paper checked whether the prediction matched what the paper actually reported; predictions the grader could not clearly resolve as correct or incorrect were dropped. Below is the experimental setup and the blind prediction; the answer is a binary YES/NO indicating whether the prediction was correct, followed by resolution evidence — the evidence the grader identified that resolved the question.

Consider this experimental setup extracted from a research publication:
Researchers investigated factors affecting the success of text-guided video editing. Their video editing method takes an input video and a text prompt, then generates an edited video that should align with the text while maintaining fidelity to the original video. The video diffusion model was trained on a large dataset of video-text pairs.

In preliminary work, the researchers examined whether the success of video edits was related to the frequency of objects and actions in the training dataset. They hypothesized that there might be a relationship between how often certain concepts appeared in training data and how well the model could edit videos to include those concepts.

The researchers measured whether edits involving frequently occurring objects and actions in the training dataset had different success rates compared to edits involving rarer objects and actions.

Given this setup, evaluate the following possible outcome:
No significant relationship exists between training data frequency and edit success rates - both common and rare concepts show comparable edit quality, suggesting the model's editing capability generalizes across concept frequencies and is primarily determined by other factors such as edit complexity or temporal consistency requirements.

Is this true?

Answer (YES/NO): NO